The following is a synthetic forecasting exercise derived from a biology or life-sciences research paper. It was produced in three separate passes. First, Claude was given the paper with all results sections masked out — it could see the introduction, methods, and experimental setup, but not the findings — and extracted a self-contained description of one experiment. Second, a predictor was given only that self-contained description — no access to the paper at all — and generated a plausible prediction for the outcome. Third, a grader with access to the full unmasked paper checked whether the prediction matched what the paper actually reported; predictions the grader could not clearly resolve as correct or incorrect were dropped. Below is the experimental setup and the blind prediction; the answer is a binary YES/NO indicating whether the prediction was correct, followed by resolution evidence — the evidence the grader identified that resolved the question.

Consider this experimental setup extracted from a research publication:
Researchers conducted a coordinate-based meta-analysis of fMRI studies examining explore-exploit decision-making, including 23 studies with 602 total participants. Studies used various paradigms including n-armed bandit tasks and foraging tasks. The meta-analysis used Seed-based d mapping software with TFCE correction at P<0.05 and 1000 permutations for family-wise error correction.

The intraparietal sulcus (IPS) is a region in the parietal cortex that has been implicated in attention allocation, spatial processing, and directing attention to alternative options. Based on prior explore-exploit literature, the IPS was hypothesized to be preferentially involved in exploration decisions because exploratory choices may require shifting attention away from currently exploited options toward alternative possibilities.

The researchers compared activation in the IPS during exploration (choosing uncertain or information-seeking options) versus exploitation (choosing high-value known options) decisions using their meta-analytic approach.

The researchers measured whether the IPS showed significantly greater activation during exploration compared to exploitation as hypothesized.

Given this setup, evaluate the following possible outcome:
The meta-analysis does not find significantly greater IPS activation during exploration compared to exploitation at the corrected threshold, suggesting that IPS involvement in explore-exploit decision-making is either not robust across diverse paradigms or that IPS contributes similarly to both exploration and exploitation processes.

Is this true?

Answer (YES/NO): YES